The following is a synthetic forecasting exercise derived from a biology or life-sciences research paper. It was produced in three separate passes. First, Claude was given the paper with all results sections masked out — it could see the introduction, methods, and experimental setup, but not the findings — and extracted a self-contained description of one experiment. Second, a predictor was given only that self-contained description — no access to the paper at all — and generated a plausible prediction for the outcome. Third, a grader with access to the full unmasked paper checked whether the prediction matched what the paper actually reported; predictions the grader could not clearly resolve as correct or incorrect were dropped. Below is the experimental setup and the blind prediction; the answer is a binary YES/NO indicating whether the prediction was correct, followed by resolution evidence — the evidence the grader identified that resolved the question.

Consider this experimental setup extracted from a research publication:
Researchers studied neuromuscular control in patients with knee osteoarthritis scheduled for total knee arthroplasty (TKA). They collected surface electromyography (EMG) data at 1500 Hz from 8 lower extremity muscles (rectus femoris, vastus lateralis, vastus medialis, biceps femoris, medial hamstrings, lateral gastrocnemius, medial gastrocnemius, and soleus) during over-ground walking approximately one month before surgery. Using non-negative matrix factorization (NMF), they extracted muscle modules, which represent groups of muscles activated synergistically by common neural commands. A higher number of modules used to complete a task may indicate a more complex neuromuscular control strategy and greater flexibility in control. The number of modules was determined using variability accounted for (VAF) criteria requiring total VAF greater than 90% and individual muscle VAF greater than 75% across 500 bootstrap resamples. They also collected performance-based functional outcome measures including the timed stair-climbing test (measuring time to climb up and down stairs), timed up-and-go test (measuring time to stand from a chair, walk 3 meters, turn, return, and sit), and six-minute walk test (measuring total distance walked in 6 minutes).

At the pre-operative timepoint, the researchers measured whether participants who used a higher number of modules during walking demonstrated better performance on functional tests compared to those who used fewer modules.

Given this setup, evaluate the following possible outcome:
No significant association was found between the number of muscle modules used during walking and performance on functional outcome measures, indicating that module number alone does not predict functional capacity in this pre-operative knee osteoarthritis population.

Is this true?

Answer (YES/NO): NO